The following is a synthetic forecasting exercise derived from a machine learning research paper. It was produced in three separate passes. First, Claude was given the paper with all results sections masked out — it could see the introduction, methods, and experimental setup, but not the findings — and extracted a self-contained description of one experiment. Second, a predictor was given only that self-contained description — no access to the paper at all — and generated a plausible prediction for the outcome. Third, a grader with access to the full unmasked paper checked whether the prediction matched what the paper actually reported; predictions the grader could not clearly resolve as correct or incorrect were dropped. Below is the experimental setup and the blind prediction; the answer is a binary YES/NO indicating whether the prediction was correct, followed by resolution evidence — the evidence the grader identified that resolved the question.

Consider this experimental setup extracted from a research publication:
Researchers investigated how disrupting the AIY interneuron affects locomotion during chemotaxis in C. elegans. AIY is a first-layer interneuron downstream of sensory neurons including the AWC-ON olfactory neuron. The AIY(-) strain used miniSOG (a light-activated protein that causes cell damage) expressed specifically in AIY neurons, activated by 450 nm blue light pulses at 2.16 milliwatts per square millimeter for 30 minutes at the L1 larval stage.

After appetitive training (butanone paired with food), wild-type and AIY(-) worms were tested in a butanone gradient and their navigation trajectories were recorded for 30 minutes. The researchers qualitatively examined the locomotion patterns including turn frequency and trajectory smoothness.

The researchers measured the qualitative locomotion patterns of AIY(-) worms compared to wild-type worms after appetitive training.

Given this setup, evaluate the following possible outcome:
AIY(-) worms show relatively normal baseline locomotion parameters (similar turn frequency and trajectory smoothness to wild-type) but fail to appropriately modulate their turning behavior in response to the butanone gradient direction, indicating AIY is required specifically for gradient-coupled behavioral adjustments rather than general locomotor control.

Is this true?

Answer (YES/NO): NO